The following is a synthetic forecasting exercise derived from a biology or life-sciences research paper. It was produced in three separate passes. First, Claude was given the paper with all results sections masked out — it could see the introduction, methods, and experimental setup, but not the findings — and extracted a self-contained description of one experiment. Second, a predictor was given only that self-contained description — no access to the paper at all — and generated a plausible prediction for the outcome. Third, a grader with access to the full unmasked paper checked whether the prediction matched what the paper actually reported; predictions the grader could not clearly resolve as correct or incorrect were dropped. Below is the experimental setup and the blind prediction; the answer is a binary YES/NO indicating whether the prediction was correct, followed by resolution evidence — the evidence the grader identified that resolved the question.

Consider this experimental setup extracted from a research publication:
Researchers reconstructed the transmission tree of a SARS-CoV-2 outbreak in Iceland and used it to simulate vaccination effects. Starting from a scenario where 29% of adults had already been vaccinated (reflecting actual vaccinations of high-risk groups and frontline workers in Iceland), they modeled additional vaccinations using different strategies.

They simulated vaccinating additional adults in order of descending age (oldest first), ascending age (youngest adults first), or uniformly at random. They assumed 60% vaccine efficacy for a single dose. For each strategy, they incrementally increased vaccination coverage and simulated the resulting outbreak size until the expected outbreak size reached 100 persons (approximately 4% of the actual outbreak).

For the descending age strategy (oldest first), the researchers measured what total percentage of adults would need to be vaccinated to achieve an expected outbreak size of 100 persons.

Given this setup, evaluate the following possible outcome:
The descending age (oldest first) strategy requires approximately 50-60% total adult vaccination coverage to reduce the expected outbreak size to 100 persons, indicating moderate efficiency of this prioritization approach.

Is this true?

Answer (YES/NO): NO